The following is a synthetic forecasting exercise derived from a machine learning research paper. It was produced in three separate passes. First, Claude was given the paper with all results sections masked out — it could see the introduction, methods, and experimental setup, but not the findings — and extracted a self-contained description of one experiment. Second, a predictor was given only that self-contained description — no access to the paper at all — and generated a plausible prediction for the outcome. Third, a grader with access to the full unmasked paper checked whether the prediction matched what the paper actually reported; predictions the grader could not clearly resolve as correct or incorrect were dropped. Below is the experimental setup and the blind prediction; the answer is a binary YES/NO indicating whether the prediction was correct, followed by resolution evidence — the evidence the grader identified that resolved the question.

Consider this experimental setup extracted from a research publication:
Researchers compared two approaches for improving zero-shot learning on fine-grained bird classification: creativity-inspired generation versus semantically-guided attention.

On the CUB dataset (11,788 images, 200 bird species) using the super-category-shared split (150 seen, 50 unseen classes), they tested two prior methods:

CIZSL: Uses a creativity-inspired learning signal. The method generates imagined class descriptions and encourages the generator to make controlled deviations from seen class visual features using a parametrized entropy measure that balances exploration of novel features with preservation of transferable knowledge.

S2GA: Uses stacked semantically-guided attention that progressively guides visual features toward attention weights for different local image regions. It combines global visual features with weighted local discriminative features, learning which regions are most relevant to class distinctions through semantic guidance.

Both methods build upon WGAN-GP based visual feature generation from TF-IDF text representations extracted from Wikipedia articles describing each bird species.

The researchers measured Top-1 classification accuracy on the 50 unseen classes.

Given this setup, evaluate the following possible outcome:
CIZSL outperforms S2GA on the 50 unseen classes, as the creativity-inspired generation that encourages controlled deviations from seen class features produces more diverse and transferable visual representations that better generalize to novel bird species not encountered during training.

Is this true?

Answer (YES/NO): YES